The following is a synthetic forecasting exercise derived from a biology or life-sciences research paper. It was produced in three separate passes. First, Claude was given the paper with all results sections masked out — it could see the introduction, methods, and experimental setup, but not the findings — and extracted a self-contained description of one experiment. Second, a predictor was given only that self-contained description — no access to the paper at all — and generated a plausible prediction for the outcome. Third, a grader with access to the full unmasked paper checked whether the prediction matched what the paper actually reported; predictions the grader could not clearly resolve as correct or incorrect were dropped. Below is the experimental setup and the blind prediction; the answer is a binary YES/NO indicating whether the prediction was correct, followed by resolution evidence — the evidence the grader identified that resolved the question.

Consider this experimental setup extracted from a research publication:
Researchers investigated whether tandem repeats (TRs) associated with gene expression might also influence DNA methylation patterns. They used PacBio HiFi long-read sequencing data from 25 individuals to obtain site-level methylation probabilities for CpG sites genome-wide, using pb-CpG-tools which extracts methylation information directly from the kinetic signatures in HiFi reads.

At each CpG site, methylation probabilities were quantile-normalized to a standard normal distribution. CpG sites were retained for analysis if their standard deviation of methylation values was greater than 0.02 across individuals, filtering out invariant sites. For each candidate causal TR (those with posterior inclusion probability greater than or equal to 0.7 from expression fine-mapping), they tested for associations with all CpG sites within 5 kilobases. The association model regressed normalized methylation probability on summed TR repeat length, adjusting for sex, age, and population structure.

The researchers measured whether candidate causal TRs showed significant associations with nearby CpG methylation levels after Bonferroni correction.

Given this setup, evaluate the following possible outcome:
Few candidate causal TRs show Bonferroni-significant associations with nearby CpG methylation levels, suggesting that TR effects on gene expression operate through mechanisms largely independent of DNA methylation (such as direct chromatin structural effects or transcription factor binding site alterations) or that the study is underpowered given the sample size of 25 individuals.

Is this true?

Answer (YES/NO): YES